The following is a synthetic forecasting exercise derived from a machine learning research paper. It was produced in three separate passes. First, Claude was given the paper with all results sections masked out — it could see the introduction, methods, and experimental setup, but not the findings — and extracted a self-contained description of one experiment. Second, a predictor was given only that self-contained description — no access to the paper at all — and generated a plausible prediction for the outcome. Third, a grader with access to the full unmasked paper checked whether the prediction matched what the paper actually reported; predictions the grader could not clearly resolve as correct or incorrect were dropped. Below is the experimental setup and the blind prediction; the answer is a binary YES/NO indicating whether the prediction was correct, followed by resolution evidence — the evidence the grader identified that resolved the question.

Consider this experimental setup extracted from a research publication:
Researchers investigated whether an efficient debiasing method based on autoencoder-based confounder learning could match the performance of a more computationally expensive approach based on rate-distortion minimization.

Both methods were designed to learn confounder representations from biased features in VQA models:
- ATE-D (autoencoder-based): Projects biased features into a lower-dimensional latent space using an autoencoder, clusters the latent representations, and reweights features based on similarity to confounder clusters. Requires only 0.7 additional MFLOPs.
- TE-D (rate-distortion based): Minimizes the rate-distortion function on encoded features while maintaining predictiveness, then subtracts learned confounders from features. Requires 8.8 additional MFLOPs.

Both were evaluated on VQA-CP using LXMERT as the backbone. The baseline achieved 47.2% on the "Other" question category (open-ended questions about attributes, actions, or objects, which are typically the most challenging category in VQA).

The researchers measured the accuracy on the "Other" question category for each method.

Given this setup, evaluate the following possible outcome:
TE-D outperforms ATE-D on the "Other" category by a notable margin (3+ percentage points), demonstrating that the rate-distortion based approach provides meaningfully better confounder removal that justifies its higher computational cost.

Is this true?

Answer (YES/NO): NO